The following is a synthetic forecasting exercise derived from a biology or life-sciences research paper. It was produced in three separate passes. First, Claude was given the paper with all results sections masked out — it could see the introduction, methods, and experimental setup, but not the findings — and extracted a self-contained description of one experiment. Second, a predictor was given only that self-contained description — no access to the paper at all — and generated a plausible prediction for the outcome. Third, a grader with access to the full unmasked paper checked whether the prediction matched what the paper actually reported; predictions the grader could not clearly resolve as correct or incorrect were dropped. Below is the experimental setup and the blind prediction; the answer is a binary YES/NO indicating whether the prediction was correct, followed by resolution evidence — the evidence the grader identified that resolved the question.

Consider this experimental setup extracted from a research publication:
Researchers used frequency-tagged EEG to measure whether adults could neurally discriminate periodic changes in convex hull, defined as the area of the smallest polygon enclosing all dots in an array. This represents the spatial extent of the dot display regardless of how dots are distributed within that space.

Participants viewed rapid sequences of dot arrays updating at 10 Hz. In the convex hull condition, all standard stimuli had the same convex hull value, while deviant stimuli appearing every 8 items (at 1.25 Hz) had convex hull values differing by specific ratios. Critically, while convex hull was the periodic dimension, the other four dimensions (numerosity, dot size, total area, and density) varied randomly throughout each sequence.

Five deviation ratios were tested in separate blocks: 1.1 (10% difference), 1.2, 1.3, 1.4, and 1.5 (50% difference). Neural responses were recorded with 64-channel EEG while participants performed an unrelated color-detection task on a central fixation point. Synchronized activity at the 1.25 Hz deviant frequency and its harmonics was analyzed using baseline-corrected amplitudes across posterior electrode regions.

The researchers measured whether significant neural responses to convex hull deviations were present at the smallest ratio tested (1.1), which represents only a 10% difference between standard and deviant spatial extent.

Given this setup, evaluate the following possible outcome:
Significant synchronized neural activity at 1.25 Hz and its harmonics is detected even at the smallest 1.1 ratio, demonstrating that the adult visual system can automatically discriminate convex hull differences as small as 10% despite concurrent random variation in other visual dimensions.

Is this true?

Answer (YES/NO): NO